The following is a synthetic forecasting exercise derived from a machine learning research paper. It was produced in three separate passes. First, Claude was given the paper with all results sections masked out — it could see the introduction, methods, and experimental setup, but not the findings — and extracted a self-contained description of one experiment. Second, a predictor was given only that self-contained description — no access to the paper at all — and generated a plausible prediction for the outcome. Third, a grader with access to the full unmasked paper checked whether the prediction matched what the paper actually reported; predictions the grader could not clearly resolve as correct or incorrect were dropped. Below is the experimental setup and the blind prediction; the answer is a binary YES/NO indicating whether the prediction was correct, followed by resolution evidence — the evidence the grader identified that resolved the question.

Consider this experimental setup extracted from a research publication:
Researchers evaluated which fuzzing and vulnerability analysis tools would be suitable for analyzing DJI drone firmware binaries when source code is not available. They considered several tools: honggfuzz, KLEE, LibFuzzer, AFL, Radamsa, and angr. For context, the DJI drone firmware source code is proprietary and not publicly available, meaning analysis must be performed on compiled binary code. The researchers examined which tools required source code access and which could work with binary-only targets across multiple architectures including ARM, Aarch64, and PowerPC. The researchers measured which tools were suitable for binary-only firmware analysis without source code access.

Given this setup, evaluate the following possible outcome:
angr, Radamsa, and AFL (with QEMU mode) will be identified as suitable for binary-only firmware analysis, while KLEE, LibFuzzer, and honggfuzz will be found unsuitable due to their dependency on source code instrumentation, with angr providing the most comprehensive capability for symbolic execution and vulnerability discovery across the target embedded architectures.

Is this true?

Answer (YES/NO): NO